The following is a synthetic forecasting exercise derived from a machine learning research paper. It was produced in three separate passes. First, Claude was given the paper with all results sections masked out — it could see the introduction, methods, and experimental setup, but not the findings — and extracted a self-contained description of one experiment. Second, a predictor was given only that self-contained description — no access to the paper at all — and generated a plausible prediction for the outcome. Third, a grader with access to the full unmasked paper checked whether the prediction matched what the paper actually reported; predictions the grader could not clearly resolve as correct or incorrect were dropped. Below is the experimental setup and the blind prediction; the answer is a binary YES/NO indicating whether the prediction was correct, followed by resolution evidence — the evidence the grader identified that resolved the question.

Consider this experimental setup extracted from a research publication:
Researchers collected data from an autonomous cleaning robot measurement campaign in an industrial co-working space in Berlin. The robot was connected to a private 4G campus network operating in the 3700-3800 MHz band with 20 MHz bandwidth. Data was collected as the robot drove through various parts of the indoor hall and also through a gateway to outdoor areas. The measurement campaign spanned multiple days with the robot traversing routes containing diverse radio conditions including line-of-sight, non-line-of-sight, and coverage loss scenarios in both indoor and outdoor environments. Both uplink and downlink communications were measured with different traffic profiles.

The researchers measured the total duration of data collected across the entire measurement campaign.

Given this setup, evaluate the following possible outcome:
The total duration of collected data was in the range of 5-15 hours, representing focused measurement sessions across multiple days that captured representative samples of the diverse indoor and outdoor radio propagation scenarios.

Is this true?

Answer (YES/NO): NO